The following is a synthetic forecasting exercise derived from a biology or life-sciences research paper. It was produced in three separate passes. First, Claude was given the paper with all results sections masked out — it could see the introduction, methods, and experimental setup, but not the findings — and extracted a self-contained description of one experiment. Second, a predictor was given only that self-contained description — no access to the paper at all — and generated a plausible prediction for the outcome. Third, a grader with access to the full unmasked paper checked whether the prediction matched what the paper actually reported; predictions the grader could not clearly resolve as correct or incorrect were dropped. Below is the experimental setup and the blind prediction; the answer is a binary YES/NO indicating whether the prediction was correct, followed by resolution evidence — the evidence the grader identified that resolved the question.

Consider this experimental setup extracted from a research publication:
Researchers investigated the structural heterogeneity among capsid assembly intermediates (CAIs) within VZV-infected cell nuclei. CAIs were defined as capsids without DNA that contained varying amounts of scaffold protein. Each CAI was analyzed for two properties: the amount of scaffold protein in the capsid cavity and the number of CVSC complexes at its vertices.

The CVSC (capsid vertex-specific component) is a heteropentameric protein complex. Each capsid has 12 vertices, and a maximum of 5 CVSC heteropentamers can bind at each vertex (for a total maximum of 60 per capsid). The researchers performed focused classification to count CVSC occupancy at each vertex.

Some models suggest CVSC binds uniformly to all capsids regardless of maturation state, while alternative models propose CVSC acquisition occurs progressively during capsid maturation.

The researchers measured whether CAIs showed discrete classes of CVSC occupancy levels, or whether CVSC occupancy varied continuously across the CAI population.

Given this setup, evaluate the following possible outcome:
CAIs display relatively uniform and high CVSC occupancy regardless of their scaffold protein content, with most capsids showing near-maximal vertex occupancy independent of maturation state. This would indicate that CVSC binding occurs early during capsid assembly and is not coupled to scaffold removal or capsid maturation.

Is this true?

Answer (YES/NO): NO